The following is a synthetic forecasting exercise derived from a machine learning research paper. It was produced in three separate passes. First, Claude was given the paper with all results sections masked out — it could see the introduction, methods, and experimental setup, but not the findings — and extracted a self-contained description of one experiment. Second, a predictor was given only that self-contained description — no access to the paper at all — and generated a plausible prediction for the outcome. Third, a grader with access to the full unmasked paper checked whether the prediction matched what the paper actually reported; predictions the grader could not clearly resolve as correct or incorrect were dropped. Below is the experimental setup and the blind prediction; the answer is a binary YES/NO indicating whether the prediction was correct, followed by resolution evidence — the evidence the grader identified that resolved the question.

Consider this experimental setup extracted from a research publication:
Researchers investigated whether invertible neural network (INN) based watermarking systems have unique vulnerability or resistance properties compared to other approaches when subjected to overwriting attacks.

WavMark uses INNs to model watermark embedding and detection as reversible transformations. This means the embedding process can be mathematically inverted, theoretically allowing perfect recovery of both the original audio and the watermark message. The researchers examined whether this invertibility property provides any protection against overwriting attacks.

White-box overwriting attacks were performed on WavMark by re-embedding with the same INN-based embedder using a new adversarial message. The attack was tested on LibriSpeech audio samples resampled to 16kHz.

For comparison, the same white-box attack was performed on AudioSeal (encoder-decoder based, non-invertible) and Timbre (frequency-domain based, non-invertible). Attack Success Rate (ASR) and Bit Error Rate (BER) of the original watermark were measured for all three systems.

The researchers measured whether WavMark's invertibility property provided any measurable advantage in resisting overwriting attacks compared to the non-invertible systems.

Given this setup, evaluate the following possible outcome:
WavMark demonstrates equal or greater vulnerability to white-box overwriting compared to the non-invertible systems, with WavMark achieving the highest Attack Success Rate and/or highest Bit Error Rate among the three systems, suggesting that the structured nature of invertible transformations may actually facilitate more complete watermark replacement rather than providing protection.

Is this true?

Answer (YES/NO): NO